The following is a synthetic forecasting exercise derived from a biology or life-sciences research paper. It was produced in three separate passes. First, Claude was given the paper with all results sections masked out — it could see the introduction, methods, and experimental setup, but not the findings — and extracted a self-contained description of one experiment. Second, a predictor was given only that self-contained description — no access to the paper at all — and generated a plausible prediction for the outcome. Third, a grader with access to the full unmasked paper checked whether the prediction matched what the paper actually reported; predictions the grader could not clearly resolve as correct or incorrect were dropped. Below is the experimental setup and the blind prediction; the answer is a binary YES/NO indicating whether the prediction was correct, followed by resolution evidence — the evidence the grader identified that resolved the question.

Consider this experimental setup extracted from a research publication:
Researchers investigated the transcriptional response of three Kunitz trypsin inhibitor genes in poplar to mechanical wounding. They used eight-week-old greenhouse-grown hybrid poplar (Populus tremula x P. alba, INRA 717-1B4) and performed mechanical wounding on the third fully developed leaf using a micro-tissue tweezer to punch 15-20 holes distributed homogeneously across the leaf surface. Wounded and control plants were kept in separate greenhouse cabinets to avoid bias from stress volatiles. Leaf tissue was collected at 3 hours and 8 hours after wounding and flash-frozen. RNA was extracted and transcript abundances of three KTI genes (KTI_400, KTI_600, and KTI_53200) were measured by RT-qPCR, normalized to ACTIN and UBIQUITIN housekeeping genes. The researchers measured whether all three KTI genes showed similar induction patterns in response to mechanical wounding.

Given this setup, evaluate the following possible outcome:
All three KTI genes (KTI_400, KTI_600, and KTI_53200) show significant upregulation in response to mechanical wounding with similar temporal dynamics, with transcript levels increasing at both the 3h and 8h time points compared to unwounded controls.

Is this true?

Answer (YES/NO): NO